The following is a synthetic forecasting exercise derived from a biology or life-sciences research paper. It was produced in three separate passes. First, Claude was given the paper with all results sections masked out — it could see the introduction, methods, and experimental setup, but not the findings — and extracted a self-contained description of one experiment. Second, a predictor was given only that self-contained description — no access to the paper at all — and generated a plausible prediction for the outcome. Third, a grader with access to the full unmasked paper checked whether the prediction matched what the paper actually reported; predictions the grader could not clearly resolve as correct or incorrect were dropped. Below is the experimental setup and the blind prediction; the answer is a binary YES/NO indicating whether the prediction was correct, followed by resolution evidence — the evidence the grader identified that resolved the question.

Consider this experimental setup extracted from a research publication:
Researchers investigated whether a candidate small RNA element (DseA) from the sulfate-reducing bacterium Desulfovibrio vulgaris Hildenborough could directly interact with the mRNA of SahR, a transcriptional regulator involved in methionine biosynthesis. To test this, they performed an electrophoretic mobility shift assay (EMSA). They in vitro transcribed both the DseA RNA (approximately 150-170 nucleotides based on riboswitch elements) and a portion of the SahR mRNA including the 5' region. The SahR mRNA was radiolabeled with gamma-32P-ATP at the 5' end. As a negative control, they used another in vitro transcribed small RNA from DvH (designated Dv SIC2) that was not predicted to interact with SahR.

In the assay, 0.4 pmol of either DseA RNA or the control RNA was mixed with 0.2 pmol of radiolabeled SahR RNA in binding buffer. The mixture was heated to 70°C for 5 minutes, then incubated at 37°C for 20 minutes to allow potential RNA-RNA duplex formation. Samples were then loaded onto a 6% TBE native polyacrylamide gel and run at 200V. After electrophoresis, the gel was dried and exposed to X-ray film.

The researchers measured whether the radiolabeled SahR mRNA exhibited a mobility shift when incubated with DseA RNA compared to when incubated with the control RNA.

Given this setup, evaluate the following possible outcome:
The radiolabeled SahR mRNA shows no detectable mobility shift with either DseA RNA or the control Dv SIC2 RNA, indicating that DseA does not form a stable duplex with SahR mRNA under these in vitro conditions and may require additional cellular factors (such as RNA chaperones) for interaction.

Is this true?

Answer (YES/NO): NO